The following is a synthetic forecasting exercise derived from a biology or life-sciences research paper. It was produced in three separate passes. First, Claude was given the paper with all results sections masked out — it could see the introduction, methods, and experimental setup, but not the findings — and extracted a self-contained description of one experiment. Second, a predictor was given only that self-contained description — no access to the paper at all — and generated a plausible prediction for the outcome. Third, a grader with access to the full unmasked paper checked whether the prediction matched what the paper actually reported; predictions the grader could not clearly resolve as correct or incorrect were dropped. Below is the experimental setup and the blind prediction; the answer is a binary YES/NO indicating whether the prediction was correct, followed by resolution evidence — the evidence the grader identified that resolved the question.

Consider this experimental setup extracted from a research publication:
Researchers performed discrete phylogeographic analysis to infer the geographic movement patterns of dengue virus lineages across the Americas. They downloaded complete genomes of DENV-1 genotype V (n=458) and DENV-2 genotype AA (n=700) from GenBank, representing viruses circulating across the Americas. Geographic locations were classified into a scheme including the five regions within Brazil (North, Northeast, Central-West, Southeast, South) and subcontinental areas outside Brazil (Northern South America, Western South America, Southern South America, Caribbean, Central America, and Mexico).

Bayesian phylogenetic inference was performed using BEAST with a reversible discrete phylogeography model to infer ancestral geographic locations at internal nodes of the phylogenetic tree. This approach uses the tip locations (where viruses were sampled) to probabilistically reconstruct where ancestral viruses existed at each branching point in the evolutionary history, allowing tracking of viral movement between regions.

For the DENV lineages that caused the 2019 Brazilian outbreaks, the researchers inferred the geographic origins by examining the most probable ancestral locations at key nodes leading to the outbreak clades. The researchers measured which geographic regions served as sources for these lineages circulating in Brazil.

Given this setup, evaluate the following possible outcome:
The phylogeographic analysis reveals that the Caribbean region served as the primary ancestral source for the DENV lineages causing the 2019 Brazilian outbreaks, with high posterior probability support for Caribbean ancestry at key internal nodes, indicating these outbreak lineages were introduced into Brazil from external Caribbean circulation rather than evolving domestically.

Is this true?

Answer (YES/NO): NO